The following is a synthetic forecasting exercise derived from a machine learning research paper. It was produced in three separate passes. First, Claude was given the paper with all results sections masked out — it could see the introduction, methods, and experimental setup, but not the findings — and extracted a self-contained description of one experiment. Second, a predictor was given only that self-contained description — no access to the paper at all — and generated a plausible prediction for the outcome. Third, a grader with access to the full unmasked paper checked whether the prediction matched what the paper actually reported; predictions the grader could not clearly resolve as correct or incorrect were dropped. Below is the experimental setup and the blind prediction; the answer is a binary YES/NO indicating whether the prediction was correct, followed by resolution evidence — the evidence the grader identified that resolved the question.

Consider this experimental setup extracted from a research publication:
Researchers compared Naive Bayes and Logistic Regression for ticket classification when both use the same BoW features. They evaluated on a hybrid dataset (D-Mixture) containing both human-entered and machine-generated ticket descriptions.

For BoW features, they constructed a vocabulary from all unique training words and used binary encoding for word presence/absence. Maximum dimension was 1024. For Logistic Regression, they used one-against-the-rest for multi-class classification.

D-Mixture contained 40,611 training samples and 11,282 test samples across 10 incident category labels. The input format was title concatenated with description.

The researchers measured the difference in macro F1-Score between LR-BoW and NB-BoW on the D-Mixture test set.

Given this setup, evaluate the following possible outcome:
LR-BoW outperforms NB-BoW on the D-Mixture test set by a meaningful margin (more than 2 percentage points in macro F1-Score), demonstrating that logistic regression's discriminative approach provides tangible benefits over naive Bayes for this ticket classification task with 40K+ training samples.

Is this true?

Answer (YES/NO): YES